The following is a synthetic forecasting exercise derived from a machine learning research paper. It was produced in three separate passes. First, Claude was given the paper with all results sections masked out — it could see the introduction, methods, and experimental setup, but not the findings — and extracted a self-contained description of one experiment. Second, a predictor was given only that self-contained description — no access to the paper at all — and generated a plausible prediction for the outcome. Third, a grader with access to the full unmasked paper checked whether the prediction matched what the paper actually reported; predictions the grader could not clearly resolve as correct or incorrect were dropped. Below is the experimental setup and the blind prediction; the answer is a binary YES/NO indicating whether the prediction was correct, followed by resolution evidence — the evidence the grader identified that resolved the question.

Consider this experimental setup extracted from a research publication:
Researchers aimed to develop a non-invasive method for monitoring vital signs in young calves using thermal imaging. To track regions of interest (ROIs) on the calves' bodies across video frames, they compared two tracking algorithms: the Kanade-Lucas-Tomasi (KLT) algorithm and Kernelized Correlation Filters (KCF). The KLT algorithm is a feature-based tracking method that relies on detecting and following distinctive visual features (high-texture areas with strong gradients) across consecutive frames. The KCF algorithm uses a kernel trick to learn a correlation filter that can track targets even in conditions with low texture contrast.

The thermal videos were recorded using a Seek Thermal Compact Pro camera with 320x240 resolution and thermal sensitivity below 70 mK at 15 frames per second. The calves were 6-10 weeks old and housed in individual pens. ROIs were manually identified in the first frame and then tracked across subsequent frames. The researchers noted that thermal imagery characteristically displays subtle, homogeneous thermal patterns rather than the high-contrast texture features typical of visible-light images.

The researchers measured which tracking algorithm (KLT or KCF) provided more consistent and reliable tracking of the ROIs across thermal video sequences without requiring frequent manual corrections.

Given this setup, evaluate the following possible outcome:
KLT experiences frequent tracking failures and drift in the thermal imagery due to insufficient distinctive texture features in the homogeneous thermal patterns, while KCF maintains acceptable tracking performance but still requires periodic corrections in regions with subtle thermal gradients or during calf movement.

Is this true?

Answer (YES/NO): NO